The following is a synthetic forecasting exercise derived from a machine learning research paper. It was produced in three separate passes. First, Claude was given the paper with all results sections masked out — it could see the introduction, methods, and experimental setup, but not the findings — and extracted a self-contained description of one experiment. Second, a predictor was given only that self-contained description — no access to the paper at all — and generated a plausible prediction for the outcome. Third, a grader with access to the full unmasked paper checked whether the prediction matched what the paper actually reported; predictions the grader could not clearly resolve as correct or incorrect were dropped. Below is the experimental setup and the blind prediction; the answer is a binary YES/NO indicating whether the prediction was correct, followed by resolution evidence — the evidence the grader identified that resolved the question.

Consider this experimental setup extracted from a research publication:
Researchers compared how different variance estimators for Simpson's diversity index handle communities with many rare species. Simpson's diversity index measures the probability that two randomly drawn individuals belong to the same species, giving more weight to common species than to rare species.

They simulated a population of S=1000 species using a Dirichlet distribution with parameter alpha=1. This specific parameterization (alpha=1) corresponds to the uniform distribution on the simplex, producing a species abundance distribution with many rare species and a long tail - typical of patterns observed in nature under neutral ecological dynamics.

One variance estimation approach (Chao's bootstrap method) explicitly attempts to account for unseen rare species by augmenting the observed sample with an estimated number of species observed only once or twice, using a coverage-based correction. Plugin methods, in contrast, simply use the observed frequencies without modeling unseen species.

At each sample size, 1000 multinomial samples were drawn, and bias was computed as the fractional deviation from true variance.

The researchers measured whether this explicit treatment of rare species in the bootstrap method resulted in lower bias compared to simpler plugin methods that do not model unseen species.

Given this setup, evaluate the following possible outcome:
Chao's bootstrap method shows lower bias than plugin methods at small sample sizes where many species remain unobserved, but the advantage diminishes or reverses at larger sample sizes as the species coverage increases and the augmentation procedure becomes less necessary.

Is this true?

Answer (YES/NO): NO